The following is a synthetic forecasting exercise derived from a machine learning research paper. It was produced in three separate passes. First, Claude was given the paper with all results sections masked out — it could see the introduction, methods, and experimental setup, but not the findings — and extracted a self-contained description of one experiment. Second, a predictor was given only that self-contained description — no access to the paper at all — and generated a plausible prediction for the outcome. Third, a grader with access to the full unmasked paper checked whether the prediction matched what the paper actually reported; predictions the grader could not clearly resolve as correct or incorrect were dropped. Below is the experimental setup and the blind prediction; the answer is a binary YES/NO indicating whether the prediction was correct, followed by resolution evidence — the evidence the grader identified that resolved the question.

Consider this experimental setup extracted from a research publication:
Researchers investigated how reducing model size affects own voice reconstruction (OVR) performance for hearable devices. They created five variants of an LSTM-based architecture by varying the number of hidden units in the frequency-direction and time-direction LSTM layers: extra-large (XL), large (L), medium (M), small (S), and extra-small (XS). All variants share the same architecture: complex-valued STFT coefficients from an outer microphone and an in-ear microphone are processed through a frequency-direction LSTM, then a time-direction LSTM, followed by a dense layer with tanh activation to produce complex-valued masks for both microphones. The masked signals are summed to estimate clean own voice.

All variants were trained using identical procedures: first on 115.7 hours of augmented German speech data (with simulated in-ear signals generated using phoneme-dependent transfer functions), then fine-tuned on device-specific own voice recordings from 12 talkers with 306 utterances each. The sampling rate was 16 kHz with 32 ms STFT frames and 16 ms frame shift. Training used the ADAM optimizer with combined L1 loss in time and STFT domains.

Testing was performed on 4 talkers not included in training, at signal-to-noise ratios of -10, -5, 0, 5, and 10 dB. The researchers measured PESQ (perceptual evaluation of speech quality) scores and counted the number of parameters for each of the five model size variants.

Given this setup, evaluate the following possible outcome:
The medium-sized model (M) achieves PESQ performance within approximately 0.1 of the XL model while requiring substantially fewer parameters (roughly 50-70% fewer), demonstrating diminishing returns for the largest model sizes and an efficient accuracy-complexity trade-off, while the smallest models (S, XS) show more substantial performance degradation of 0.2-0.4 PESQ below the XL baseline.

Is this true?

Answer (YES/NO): NO